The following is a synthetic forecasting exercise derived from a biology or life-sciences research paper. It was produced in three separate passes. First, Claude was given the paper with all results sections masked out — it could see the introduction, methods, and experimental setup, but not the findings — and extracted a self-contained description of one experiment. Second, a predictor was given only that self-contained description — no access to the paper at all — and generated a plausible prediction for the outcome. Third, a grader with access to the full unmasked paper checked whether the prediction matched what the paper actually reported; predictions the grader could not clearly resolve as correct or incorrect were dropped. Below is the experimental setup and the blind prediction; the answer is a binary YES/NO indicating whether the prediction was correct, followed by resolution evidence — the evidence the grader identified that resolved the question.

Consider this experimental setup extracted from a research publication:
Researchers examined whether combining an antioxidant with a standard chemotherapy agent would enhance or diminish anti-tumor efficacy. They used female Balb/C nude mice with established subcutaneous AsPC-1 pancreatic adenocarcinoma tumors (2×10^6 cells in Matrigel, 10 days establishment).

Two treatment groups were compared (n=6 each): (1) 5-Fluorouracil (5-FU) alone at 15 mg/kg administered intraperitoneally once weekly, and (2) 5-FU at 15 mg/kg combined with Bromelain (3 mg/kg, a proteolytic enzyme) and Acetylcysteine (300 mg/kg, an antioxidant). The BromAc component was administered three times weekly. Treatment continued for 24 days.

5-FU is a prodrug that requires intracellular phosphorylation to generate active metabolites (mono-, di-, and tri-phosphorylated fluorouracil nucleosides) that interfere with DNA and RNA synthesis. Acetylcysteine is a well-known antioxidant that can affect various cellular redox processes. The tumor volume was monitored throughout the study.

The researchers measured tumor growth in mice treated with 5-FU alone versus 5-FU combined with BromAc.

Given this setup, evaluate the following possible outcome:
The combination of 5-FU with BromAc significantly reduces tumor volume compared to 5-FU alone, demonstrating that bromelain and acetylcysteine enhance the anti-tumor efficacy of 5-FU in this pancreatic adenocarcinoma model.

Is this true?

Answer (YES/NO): NO